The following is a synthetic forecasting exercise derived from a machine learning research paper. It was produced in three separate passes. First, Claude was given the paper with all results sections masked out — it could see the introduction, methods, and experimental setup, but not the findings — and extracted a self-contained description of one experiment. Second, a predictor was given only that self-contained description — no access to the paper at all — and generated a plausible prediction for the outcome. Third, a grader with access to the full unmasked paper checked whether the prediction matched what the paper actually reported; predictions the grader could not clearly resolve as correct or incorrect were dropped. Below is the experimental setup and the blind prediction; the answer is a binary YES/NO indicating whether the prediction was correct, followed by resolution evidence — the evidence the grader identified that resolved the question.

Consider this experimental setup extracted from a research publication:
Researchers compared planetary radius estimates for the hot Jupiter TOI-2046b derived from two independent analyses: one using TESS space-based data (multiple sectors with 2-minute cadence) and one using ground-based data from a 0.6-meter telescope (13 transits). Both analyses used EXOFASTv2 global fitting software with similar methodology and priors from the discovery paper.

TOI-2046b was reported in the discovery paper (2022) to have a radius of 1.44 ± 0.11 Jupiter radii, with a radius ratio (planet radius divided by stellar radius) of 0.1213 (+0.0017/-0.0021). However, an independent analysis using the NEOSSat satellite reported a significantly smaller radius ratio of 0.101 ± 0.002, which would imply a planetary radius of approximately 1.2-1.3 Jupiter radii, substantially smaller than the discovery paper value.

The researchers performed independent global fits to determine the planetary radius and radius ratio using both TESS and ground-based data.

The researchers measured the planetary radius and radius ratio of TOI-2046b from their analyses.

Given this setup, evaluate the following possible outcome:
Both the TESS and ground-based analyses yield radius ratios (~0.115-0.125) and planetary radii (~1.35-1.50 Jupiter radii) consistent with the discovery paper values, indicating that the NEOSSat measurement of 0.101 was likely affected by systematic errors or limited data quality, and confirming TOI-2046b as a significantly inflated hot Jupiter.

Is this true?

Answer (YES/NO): NO